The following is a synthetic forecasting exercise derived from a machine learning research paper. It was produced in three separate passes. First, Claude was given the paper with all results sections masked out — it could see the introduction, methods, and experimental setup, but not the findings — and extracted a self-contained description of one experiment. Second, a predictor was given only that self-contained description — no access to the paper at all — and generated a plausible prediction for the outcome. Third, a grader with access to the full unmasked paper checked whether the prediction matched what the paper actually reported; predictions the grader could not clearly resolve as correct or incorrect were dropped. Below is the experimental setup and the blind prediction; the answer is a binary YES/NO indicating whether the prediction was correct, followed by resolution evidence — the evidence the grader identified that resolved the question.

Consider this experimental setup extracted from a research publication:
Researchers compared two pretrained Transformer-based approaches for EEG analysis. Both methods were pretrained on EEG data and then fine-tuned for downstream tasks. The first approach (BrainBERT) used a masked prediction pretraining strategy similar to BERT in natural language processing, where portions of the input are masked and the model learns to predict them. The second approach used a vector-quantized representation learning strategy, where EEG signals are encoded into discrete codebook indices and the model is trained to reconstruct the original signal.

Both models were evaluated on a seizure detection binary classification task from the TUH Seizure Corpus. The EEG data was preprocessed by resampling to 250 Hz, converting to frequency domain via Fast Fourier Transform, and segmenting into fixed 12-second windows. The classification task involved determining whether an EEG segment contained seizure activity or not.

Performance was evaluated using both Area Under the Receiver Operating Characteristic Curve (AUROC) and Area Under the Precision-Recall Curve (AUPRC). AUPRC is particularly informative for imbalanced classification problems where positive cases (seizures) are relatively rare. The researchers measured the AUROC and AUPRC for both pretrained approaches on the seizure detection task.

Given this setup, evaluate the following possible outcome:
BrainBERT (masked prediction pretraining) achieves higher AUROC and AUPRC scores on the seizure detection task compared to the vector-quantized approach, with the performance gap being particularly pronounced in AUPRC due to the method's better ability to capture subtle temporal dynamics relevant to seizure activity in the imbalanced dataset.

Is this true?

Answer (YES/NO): NO